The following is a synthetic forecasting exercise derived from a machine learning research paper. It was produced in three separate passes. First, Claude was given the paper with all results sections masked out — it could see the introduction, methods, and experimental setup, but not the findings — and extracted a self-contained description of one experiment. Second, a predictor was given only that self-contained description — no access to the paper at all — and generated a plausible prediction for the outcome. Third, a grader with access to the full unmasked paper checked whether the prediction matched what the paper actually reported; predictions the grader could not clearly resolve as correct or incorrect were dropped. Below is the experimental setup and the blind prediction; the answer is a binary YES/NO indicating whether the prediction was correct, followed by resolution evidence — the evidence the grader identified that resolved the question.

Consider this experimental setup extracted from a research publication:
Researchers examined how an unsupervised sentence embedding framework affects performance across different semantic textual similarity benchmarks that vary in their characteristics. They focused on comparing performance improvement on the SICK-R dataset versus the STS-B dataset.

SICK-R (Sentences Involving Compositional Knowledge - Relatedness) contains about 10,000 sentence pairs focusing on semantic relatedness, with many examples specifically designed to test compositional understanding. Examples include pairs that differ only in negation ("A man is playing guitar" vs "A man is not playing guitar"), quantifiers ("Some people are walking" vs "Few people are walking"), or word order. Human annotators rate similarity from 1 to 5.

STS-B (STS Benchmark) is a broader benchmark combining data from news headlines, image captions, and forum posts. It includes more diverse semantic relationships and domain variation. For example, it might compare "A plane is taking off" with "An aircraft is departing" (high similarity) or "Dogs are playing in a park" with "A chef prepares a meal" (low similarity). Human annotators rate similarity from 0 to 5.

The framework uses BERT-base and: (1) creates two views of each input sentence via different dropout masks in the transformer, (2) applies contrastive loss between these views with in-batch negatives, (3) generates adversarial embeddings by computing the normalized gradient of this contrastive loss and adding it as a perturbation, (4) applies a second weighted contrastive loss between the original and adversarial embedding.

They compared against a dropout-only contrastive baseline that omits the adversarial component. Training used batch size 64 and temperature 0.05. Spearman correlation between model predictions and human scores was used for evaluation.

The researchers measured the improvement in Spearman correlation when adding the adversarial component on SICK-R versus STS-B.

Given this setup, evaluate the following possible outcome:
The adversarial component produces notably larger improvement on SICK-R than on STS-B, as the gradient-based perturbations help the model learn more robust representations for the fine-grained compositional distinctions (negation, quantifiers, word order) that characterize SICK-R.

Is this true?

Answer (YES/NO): NO